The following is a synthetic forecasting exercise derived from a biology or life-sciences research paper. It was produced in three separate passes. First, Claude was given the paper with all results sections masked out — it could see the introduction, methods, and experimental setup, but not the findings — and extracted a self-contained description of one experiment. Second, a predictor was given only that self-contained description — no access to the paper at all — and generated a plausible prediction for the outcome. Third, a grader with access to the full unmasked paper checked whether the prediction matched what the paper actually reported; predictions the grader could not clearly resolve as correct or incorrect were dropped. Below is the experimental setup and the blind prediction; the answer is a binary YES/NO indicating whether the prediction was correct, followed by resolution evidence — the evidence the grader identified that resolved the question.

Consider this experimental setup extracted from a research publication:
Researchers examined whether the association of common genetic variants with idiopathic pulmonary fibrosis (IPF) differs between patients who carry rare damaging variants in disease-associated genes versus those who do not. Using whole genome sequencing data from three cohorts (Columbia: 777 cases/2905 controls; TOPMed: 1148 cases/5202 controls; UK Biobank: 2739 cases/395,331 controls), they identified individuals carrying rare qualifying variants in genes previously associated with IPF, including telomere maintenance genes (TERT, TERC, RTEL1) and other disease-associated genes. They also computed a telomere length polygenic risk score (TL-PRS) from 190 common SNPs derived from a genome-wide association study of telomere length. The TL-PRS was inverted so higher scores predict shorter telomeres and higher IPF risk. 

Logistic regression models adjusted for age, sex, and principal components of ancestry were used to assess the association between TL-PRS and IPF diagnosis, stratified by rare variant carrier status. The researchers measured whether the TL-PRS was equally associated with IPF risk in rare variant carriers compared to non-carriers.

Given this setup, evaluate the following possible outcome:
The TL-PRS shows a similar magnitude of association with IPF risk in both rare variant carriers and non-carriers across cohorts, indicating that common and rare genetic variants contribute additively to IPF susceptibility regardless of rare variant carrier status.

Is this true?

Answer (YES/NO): NO